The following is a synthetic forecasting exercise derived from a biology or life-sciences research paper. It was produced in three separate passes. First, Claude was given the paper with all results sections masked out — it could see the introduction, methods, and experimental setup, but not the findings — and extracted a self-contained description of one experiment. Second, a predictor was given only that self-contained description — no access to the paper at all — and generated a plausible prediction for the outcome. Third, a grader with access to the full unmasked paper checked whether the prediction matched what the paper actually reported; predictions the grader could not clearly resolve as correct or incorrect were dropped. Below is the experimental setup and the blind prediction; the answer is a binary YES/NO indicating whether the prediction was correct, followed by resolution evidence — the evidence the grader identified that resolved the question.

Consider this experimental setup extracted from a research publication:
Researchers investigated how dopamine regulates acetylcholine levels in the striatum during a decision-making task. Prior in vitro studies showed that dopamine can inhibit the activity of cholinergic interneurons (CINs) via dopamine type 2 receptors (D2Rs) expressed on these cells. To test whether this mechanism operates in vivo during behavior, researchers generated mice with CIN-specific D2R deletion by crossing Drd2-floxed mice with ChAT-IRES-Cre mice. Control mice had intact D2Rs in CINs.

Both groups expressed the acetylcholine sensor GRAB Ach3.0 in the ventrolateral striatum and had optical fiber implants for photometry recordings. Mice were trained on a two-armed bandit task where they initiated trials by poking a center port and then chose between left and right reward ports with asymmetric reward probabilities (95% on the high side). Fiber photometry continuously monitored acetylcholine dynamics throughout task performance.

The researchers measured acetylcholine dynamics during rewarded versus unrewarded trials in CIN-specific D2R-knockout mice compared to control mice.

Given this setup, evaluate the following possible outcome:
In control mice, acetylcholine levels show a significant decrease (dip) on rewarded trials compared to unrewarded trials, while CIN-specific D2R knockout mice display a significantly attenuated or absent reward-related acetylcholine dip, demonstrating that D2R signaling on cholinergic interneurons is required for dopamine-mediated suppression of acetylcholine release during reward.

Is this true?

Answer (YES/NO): YES